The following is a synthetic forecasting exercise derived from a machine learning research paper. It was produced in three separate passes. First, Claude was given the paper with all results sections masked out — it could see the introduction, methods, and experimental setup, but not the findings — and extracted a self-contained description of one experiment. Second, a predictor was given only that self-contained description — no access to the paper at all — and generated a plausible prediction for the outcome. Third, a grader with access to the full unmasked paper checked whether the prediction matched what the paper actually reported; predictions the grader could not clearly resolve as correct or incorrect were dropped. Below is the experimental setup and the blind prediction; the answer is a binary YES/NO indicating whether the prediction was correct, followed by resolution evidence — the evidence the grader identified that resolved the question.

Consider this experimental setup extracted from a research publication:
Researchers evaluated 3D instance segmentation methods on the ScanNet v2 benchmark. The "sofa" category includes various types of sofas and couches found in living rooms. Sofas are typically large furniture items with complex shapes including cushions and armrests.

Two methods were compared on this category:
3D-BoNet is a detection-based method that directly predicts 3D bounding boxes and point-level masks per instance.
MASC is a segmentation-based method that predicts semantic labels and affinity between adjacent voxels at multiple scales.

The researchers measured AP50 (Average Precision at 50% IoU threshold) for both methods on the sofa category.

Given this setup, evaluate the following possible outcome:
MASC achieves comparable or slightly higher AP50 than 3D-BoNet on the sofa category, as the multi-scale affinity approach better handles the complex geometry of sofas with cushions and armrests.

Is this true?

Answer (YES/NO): NO